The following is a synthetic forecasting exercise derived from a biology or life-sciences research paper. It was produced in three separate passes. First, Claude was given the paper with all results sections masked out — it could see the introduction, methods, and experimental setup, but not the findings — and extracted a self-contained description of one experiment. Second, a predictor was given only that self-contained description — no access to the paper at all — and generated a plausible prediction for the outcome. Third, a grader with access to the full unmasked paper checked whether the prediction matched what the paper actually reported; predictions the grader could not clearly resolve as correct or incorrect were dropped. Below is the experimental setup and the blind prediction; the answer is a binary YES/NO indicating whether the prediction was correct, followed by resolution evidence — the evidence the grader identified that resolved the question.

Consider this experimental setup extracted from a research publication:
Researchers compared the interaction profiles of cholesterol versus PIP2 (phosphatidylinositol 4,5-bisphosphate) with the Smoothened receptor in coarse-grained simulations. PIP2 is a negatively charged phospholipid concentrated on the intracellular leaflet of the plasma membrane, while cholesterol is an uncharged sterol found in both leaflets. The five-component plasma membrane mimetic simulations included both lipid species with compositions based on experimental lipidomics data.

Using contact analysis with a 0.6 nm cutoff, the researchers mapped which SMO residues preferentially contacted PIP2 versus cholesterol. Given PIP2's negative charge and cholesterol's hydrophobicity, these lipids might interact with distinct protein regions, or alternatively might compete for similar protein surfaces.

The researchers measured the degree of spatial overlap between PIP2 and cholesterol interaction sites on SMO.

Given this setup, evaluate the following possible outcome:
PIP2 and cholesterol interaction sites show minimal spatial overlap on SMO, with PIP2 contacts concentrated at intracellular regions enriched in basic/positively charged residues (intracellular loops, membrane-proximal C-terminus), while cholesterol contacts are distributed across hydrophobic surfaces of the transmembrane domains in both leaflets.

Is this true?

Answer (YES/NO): NO